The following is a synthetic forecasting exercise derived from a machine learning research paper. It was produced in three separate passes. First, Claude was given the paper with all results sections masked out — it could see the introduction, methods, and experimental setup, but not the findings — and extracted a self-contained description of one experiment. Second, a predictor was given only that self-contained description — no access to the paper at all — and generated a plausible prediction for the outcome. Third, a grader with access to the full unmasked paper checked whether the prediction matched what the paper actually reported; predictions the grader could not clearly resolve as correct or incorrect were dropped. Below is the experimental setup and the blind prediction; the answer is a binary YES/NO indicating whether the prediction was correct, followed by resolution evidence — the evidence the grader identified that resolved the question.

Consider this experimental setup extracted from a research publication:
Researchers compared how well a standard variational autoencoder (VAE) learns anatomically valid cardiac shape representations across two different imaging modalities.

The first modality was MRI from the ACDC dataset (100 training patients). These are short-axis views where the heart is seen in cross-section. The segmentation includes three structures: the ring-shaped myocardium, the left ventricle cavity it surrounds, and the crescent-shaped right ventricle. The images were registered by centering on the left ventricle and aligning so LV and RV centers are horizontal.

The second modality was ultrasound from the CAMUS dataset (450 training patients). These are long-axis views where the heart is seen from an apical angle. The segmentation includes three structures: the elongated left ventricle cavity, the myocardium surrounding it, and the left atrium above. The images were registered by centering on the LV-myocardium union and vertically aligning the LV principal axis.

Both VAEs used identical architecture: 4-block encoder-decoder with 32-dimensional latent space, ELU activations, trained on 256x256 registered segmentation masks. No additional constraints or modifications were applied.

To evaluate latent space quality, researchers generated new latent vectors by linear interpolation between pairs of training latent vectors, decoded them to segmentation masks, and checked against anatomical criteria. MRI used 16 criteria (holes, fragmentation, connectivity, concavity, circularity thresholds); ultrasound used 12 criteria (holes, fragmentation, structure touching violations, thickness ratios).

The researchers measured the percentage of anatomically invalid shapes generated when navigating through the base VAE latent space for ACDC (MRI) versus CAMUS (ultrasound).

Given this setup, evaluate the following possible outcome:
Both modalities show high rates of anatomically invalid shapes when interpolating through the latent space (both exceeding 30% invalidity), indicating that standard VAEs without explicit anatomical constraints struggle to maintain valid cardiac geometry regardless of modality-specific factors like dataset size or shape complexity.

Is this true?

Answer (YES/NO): NO